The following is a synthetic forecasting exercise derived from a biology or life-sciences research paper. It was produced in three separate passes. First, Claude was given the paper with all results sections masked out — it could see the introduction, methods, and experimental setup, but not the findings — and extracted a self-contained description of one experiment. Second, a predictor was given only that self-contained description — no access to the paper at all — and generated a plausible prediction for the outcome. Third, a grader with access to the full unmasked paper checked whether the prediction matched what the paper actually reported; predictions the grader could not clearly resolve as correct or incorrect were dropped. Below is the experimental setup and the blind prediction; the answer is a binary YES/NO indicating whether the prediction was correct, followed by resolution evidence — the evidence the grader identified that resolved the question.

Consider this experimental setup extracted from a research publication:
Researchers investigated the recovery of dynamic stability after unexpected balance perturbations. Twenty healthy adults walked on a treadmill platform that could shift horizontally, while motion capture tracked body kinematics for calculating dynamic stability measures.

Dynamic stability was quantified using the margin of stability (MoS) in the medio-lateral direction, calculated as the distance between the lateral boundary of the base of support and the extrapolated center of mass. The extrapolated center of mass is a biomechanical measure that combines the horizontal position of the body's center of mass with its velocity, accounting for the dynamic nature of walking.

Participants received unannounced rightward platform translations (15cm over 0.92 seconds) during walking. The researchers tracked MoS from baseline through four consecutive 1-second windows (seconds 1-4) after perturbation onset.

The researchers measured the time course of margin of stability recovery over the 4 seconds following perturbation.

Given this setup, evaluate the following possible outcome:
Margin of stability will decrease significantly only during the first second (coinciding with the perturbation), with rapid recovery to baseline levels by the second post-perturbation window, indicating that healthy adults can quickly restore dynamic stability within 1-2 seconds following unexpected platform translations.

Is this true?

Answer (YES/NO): NO